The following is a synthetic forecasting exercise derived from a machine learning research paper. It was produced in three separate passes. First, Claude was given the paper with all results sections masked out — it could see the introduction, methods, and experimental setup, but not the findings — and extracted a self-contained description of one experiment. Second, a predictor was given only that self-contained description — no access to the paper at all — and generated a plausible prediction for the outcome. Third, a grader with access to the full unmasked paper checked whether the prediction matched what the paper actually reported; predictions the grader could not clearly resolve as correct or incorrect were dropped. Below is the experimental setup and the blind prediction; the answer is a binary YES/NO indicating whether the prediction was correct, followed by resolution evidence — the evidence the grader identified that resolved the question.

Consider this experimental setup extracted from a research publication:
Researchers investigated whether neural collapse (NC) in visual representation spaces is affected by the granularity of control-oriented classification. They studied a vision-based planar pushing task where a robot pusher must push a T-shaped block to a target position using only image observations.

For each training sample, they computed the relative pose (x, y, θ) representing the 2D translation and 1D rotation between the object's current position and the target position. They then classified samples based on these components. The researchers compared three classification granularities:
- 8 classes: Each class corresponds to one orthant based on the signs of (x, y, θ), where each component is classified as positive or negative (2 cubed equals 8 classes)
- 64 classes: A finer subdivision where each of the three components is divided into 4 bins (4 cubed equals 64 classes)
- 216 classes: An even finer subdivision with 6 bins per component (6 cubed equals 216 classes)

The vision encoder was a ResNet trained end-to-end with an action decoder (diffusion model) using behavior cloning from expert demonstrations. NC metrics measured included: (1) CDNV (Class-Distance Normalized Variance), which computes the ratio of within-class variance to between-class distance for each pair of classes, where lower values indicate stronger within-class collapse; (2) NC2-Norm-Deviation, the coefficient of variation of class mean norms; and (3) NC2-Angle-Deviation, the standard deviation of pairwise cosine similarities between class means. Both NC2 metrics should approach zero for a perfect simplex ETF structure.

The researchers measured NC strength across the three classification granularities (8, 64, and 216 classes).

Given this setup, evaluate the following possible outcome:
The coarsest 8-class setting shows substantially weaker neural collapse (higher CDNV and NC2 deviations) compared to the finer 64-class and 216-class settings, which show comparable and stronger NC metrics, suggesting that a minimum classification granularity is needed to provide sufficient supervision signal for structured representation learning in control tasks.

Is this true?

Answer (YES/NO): NO